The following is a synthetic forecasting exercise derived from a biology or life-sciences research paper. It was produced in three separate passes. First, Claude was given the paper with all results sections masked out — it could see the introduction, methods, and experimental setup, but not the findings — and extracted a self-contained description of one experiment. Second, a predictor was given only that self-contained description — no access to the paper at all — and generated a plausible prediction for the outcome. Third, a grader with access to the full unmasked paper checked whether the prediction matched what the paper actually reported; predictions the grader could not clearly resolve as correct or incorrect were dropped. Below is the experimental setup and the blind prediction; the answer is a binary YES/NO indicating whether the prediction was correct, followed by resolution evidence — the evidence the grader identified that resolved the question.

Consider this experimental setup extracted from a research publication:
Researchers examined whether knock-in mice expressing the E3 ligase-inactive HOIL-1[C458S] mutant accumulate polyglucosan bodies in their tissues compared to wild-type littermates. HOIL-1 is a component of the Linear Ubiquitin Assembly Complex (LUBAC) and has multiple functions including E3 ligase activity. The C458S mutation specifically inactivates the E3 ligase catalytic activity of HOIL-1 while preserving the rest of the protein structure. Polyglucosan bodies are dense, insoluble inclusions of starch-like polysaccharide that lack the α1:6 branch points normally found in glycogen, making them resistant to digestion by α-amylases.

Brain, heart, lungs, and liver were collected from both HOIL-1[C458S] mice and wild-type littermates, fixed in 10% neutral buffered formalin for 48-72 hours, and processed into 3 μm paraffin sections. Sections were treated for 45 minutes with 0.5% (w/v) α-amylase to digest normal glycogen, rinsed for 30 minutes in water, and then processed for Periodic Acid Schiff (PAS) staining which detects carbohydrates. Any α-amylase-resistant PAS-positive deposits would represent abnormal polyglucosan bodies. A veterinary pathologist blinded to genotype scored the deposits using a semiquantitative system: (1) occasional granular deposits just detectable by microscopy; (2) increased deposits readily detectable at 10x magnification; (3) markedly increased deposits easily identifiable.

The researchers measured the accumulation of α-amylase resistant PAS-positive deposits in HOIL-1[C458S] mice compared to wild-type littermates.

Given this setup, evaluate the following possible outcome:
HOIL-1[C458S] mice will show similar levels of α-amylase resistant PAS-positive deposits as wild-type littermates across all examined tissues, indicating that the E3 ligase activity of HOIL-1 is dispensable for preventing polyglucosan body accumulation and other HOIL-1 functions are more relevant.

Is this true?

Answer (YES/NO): NO